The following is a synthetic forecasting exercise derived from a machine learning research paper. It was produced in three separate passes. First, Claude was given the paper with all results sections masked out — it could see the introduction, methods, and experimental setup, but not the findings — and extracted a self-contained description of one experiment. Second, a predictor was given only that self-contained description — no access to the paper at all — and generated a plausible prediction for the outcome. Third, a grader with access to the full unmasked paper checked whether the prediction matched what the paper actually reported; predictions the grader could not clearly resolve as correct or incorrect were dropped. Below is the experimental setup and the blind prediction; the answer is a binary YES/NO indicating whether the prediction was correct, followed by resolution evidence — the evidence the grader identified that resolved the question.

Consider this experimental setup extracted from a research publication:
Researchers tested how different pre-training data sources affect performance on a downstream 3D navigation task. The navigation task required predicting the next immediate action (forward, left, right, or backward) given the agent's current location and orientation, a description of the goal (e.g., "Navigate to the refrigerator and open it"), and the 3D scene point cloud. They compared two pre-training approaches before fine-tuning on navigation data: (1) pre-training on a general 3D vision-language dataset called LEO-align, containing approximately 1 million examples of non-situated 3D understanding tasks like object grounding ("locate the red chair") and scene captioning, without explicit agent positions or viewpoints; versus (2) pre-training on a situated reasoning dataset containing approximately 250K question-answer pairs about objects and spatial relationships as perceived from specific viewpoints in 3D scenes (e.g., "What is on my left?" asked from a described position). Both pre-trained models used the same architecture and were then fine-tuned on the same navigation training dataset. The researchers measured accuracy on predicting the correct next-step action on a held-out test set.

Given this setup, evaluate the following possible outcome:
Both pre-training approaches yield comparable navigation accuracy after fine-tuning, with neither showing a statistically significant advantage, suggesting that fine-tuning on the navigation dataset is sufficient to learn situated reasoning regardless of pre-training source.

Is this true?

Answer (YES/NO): NO